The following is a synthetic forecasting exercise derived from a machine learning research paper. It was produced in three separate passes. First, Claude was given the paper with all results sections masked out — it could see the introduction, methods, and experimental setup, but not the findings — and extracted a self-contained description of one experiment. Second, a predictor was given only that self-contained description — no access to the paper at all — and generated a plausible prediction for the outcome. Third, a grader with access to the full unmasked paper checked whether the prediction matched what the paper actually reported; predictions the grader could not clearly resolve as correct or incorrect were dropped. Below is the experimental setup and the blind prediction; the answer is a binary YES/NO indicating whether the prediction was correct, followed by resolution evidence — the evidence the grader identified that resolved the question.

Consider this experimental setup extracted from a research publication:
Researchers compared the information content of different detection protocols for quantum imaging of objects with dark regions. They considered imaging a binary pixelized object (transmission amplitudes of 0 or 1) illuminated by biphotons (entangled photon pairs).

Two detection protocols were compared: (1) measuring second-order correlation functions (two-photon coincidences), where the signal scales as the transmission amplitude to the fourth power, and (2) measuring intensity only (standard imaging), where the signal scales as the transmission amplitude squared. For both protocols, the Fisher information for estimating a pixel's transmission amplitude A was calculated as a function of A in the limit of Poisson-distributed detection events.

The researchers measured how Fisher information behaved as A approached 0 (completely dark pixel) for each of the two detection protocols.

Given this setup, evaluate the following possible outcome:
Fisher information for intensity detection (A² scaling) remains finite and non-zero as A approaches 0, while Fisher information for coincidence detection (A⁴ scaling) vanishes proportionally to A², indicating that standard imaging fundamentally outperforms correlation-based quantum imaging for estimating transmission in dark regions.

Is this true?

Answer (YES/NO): YES